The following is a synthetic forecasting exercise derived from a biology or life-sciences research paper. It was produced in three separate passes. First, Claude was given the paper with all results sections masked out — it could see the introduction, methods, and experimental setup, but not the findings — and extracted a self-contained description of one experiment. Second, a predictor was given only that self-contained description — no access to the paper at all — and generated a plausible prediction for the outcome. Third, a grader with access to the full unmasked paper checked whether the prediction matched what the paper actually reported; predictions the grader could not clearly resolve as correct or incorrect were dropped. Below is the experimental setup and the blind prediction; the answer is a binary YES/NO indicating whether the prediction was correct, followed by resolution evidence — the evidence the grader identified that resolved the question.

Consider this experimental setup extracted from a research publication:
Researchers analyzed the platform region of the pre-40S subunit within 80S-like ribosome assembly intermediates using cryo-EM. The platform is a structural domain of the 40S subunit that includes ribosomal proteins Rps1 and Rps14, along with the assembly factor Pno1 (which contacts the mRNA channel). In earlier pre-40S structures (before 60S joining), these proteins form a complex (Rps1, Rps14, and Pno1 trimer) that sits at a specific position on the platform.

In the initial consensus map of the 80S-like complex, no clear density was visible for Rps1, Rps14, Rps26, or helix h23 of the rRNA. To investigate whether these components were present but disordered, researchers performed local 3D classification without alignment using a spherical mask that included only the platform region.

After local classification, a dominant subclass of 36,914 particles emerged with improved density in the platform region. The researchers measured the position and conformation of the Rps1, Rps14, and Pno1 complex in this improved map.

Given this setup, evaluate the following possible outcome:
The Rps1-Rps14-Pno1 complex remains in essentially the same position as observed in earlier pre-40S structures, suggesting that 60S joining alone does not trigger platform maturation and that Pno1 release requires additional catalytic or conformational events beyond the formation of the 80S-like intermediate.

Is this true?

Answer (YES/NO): NO